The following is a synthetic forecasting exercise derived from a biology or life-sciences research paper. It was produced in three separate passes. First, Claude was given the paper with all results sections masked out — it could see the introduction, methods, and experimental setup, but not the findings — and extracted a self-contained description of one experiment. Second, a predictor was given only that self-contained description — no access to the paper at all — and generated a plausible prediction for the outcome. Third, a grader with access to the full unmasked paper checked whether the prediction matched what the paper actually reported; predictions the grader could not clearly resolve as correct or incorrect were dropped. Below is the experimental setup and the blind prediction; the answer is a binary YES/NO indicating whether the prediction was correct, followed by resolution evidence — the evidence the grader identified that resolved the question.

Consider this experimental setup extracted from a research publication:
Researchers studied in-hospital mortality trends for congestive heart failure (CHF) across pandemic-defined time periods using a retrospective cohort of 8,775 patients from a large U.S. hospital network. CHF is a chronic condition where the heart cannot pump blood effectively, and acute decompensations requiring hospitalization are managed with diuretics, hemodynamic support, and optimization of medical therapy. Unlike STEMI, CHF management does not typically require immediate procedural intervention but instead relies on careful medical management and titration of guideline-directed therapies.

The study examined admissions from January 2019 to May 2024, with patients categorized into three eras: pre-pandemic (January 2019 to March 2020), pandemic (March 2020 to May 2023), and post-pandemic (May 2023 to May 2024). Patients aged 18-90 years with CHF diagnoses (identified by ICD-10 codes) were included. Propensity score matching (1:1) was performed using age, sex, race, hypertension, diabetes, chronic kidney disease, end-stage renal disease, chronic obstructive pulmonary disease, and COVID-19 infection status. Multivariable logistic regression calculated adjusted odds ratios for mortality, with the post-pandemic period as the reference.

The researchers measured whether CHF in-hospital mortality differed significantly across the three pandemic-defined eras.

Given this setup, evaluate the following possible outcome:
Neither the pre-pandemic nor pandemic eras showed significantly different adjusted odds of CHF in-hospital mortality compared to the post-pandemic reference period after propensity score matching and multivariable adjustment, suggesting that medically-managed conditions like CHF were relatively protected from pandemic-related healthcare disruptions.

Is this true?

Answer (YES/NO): NO